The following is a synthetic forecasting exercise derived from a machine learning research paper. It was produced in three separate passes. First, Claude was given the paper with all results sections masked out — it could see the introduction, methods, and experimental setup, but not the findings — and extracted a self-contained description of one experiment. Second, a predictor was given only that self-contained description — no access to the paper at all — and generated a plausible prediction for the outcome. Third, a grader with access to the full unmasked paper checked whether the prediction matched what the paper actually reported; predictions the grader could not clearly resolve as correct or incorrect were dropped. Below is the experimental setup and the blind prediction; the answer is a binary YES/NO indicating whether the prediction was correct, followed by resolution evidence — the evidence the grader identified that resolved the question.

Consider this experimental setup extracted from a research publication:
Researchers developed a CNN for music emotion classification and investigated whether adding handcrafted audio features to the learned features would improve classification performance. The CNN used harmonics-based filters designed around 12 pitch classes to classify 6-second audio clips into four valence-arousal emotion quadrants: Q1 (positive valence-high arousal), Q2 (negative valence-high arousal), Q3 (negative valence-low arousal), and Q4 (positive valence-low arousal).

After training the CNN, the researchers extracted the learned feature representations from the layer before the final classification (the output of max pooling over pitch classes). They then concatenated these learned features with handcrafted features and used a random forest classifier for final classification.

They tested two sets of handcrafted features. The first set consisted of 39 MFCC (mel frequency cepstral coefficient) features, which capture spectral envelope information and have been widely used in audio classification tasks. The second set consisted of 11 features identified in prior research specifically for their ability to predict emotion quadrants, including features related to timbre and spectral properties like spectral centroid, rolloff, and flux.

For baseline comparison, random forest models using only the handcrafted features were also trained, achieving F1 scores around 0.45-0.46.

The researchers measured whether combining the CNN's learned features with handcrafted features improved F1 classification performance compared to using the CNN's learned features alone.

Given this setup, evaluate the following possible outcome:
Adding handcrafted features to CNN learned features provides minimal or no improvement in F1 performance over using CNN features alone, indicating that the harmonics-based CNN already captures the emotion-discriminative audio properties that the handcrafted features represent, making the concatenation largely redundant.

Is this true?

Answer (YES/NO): YES